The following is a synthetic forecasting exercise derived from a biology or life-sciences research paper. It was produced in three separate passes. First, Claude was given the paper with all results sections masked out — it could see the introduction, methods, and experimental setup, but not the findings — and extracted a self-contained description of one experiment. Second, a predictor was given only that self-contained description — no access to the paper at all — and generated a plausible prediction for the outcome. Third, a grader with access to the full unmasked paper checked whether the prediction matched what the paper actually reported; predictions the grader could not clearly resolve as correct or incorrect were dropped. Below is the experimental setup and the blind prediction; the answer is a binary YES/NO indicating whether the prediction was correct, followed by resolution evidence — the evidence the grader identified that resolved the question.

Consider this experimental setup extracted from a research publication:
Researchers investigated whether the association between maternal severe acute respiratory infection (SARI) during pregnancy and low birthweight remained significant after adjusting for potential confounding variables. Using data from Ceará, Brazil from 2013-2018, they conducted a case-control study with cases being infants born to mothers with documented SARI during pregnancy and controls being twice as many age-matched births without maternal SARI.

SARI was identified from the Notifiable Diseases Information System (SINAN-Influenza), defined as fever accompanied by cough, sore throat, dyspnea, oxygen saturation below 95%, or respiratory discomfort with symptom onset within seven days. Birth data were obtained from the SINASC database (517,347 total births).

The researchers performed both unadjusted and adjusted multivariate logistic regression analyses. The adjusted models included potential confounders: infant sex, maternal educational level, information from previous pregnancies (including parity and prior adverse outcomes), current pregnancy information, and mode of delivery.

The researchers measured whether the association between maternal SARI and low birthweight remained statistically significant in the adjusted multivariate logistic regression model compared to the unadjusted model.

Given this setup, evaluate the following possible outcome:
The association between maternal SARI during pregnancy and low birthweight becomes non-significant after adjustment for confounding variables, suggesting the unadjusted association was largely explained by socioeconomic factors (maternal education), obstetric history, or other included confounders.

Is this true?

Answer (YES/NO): NO